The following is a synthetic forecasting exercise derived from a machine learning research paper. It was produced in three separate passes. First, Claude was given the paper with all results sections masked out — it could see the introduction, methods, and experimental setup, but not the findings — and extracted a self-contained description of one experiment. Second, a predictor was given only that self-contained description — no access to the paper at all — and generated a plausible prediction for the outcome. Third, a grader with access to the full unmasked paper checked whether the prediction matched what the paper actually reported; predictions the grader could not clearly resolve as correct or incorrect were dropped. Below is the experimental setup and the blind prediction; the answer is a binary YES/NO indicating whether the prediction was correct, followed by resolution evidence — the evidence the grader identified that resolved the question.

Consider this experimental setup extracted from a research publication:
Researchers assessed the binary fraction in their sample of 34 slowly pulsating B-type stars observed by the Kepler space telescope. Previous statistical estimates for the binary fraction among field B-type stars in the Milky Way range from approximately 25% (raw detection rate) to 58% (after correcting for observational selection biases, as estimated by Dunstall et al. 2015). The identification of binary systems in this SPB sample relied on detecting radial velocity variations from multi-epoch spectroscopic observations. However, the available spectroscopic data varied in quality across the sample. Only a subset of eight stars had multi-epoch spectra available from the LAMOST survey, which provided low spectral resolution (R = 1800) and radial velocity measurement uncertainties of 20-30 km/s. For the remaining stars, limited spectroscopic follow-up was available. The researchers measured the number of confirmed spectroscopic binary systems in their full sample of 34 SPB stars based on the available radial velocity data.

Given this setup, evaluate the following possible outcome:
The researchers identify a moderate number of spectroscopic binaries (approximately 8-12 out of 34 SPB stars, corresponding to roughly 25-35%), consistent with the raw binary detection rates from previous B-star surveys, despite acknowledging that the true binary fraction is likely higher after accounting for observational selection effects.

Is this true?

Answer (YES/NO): NO